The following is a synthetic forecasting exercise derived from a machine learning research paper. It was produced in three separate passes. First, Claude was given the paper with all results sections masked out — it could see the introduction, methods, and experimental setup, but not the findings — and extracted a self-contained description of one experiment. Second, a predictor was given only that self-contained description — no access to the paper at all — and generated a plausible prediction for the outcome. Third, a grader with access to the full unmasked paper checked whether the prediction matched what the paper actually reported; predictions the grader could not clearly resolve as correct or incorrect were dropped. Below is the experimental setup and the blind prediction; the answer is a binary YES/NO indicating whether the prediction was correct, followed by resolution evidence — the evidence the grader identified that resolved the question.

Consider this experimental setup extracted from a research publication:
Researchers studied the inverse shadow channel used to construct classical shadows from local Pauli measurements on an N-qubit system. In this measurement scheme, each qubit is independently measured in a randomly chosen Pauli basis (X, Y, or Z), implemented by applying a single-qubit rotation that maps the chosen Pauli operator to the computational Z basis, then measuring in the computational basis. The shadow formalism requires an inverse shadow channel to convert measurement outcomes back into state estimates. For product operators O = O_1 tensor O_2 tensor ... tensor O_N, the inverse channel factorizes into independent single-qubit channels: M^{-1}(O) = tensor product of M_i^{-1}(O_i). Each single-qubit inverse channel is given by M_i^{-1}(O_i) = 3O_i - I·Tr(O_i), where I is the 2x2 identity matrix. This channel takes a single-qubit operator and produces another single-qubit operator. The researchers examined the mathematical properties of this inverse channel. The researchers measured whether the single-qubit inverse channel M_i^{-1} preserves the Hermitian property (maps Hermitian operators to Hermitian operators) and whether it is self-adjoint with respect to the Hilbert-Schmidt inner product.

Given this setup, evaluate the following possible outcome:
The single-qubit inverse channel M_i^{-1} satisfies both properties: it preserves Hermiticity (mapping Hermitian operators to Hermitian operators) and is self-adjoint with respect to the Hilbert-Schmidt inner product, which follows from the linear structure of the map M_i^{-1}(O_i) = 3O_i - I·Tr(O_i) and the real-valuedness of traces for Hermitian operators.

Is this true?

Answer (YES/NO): YES